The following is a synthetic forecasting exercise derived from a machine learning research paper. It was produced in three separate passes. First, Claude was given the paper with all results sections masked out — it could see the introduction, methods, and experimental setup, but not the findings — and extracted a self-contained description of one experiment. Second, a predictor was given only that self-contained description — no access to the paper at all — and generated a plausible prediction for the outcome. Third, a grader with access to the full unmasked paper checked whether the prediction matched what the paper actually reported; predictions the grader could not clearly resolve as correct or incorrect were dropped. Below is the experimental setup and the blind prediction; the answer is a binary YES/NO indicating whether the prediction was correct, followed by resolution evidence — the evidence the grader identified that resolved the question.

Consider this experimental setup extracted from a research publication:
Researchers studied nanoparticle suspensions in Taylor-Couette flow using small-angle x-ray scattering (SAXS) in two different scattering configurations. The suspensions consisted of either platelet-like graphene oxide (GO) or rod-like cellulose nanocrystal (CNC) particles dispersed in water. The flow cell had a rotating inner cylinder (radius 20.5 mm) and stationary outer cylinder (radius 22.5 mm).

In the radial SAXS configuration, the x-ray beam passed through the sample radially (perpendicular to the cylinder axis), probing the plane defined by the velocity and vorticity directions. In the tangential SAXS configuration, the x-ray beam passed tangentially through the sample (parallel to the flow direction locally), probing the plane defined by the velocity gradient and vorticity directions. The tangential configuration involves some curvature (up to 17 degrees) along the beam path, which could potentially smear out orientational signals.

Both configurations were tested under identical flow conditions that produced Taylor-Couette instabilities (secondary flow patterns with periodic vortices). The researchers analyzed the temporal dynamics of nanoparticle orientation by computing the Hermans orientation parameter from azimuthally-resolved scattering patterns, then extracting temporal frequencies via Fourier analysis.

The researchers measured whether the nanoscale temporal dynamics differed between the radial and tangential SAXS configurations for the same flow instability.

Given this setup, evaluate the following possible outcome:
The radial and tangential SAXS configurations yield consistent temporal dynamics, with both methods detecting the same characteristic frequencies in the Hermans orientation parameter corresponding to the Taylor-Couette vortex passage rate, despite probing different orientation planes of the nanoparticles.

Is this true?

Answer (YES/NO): NO